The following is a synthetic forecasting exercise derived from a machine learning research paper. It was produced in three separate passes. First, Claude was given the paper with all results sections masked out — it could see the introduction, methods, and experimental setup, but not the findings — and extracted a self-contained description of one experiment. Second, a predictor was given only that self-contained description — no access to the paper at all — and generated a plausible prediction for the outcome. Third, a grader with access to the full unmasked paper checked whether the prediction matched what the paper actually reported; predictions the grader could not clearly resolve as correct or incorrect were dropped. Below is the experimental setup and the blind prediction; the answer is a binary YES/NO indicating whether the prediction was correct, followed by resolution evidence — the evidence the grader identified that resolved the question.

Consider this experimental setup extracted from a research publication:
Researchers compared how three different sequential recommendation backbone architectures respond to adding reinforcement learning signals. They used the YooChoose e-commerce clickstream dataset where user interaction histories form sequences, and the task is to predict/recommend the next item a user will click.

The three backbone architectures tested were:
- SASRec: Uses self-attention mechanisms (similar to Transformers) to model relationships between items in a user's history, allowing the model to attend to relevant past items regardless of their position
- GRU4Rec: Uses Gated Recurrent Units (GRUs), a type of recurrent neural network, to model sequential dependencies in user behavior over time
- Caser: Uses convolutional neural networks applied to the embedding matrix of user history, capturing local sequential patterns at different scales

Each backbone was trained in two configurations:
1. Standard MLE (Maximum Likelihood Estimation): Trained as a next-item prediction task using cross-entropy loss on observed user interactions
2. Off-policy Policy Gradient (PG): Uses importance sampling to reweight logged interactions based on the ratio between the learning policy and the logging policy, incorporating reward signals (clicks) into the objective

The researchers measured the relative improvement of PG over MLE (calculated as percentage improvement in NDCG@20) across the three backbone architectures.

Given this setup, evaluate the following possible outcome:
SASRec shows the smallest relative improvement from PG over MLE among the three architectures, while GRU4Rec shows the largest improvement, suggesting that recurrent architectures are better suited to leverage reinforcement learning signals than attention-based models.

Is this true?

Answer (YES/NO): NO